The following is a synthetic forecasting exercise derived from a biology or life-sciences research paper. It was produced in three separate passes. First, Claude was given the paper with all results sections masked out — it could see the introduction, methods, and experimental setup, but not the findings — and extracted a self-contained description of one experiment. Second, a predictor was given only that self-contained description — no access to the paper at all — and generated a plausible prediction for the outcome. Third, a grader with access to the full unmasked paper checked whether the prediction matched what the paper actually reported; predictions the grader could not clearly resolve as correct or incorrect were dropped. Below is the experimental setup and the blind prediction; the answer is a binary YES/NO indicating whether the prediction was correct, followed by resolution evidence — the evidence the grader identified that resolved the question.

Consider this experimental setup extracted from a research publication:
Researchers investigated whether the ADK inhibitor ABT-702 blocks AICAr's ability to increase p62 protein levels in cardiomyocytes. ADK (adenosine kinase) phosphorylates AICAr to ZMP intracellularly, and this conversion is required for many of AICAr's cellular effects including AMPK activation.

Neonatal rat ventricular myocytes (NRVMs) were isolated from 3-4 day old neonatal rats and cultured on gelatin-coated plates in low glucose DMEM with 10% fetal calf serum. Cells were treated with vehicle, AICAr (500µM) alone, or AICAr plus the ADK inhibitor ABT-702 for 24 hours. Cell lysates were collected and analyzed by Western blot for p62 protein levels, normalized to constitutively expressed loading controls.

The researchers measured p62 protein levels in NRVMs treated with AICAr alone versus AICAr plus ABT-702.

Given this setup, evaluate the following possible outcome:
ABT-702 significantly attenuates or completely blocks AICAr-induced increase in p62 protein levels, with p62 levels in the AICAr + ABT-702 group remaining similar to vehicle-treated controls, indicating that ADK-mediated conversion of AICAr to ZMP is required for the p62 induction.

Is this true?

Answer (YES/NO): YES